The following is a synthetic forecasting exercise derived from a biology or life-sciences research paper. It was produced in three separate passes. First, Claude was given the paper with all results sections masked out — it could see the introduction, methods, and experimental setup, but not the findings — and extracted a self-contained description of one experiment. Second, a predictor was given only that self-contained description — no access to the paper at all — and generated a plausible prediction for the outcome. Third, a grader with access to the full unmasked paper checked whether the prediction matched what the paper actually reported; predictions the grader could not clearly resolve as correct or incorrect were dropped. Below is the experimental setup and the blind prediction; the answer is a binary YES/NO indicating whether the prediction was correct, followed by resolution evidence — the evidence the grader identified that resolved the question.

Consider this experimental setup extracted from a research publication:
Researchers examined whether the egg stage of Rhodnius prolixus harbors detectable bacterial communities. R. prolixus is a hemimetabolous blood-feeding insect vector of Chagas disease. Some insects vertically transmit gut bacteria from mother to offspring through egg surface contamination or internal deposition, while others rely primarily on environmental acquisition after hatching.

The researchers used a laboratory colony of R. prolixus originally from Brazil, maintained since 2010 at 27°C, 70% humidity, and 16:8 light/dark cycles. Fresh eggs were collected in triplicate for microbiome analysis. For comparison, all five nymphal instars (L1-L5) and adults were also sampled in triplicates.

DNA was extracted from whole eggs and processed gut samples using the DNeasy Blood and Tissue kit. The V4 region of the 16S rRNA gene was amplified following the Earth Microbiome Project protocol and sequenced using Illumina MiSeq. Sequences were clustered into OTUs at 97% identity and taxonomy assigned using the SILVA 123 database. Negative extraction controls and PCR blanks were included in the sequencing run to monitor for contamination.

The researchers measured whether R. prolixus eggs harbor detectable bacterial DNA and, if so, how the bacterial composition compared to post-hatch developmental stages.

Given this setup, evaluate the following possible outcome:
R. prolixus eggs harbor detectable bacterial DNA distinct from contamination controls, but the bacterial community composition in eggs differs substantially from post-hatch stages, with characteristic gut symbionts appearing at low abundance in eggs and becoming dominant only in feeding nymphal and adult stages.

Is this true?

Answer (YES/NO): NO